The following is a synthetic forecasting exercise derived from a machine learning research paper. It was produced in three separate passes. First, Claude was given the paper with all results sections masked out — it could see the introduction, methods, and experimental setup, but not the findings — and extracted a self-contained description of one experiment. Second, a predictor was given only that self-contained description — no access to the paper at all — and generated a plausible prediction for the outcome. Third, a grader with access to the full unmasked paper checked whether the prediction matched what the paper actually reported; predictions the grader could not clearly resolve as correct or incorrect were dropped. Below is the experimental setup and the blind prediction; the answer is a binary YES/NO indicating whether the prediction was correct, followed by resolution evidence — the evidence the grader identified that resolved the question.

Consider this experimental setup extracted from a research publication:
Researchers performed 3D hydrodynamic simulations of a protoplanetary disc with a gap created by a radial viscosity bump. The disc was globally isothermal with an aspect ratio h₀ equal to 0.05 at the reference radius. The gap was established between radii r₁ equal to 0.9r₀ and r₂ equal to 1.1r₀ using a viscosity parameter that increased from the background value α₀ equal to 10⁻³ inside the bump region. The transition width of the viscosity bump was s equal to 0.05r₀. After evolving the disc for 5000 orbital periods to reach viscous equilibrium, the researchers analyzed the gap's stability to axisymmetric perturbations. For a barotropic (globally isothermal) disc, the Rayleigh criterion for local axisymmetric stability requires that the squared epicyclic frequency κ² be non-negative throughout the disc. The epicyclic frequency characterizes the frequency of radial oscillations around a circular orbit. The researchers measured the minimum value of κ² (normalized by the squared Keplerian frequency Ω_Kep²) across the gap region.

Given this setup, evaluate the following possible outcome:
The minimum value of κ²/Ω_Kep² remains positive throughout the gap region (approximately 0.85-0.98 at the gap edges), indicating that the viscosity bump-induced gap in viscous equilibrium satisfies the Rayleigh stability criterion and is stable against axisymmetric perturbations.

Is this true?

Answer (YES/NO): NO